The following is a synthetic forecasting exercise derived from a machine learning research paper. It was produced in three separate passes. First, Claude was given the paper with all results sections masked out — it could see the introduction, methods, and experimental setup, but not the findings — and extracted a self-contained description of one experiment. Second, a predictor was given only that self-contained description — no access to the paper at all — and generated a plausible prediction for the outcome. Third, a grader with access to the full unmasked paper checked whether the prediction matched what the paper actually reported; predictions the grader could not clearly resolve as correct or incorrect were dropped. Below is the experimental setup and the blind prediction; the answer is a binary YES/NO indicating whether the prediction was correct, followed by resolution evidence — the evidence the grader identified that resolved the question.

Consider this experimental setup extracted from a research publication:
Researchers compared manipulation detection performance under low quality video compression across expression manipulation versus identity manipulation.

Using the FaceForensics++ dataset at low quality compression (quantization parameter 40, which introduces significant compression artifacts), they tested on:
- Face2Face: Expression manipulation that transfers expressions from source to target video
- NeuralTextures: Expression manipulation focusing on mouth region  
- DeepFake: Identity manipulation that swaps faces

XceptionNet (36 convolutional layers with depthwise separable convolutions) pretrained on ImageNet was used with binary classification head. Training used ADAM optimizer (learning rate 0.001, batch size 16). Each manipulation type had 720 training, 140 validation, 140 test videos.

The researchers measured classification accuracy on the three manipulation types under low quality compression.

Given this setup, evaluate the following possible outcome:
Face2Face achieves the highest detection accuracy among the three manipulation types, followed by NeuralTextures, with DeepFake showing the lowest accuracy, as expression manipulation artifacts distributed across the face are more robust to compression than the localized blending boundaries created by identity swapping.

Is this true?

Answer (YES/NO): NO